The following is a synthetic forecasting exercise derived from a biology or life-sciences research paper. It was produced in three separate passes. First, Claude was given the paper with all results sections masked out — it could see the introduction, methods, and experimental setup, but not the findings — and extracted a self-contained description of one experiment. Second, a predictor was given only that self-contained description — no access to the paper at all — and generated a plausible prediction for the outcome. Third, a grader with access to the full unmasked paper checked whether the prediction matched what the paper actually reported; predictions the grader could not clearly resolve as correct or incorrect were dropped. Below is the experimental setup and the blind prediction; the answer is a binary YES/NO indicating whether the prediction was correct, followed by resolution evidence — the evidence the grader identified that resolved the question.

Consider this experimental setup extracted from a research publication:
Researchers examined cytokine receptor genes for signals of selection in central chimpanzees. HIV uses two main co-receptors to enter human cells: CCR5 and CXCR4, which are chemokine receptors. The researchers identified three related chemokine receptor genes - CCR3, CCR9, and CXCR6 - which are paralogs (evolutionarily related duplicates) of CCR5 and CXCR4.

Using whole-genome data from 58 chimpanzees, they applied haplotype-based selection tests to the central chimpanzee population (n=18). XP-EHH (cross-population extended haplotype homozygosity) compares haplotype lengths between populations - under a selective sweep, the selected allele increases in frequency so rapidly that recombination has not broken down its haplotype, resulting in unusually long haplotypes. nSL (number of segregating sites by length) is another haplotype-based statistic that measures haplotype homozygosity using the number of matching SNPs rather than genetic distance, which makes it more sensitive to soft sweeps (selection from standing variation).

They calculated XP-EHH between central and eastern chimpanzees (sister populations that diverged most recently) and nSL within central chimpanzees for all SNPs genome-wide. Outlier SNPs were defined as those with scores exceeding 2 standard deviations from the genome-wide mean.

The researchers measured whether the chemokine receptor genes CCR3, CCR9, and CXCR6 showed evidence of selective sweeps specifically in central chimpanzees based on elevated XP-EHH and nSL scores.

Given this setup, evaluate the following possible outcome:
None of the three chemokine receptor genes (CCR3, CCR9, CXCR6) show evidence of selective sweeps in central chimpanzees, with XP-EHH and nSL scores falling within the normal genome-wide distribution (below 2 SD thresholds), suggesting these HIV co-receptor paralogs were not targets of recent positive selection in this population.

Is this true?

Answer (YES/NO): NO